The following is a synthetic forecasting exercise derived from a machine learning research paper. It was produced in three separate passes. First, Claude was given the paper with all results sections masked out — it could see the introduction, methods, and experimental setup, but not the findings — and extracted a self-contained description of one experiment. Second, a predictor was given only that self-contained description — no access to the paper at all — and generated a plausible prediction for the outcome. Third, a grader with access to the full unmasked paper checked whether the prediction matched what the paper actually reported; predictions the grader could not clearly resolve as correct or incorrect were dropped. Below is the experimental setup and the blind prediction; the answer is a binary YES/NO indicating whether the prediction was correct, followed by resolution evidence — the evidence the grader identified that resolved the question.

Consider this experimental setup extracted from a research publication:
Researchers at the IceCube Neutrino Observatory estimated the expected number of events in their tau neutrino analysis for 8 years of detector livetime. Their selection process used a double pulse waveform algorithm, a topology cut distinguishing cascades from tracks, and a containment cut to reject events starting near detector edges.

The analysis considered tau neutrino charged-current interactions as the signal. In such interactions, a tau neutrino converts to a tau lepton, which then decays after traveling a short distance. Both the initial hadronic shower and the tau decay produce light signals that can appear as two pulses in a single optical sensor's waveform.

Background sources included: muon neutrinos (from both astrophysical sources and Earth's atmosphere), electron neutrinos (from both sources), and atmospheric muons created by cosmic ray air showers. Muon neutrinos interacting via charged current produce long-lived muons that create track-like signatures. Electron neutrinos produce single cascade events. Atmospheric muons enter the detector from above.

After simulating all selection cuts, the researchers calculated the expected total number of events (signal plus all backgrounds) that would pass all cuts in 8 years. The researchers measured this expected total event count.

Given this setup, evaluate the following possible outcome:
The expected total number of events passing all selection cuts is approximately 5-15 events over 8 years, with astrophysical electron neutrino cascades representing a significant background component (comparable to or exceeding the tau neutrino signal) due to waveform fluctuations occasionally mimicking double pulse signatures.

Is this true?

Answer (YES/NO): NO